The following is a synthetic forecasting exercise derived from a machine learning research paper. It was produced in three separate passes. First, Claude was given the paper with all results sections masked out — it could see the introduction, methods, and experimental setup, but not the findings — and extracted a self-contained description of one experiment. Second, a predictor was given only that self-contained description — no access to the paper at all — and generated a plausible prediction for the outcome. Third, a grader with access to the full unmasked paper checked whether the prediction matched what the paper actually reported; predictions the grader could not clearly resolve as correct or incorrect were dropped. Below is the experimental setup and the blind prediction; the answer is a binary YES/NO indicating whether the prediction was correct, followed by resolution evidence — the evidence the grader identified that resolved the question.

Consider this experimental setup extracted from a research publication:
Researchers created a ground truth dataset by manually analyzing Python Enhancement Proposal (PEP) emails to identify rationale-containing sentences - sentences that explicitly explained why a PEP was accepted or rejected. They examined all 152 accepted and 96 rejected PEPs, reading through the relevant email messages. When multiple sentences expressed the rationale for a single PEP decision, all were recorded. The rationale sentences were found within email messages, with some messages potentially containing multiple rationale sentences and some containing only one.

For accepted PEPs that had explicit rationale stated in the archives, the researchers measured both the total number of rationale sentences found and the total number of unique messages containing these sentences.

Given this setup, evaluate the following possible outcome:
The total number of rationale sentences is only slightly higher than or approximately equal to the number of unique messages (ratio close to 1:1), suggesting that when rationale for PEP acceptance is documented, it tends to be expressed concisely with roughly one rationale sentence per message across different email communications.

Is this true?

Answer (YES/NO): YES